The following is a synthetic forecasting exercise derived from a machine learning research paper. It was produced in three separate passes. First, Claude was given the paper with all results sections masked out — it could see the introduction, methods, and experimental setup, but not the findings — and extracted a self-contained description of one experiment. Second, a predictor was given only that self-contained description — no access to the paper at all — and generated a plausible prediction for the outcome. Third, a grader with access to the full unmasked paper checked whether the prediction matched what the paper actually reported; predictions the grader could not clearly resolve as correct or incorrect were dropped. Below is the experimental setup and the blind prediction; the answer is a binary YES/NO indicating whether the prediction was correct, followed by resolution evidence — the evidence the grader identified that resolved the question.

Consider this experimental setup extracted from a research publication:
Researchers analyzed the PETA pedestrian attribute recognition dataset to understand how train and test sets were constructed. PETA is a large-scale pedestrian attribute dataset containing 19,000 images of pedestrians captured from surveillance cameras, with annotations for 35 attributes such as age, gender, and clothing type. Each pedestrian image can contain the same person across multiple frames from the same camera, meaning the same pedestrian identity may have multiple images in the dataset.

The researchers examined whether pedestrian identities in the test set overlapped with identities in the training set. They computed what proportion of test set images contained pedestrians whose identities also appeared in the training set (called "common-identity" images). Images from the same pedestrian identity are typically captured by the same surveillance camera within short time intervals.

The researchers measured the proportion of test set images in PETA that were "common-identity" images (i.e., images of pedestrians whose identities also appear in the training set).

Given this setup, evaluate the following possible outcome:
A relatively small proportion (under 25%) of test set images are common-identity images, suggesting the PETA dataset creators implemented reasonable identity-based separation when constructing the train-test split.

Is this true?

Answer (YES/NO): NO